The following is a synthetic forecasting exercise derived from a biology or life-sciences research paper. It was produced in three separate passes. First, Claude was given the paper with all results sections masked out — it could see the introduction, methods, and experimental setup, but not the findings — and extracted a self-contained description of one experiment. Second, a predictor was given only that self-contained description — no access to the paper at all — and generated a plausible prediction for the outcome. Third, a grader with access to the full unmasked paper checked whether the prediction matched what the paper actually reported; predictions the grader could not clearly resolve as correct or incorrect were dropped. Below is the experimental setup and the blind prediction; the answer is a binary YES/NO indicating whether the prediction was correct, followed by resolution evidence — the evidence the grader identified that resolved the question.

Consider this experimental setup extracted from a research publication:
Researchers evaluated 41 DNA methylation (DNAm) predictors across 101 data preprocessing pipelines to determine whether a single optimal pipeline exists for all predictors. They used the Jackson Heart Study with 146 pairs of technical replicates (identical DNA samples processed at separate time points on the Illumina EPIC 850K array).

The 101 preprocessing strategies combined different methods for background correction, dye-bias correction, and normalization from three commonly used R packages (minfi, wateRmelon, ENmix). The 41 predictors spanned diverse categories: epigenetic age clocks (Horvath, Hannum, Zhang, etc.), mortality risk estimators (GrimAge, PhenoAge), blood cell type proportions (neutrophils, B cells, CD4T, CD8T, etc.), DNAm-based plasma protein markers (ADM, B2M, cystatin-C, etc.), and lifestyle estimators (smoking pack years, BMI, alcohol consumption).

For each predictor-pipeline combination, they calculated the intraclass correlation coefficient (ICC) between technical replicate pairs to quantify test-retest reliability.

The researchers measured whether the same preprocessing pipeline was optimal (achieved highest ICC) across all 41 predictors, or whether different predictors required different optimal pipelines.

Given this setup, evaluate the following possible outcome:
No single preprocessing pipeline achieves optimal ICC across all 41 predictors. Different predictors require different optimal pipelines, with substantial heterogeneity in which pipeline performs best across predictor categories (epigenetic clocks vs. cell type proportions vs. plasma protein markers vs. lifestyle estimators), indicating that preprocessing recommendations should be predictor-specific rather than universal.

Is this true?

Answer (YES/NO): YES